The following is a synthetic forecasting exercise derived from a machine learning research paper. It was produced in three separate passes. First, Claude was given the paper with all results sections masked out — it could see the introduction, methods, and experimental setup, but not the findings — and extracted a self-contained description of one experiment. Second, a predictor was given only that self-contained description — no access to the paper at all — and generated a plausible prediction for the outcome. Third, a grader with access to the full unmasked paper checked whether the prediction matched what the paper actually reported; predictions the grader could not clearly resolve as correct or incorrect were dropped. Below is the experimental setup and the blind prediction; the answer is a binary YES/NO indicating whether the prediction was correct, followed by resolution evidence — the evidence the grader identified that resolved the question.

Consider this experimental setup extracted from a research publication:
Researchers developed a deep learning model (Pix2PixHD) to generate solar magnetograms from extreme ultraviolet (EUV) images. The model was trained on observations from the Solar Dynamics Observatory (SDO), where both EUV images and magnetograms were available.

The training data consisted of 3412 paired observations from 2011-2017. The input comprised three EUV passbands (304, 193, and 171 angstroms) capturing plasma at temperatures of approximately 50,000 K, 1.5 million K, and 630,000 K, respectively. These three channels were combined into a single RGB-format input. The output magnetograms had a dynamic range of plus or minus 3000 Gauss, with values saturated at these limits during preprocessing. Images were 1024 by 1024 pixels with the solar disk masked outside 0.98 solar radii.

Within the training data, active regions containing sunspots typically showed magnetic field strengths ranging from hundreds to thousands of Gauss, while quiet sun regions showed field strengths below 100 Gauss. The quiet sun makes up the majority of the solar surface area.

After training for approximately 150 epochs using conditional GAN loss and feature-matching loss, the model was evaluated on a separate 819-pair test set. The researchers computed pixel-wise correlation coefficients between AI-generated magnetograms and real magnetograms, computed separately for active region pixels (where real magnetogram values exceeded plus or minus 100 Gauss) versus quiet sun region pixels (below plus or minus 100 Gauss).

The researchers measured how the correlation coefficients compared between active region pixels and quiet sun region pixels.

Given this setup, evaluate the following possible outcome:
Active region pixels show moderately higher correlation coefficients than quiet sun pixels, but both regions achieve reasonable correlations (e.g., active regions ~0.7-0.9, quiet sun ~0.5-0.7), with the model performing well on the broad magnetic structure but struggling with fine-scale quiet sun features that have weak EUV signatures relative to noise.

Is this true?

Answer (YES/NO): YES